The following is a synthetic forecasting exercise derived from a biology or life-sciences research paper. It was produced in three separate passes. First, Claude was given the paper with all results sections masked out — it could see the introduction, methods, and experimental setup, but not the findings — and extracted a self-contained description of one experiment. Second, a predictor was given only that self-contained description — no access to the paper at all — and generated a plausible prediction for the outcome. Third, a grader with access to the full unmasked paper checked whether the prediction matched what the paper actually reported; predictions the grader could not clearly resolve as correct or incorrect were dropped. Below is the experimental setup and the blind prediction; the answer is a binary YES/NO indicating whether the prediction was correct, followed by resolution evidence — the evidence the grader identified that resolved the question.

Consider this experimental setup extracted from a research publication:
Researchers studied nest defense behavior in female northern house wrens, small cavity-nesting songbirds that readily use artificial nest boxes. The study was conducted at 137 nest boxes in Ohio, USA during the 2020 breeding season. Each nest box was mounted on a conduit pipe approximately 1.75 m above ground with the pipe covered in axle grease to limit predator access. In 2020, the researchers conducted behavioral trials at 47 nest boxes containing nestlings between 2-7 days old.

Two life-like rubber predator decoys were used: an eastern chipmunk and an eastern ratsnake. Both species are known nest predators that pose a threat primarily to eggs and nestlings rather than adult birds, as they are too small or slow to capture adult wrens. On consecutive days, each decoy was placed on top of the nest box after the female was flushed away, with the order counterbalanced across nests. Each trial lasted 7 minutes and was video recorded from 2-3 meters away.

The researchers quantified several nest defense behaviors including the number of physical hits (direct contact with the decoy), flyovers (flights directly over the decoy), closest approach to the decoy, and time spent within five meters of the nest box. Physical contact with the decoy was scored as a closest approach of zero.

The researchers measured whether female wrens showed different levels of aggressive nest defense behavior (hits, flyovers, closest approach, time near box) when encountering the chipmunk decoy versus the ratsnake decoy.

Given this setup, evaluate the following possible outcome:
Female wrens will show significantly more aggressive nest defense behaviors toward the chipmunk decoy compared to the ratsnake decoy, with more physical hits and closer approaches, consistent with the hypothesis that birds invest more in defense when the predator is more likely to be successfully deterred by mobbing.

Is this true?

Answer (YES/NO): NO